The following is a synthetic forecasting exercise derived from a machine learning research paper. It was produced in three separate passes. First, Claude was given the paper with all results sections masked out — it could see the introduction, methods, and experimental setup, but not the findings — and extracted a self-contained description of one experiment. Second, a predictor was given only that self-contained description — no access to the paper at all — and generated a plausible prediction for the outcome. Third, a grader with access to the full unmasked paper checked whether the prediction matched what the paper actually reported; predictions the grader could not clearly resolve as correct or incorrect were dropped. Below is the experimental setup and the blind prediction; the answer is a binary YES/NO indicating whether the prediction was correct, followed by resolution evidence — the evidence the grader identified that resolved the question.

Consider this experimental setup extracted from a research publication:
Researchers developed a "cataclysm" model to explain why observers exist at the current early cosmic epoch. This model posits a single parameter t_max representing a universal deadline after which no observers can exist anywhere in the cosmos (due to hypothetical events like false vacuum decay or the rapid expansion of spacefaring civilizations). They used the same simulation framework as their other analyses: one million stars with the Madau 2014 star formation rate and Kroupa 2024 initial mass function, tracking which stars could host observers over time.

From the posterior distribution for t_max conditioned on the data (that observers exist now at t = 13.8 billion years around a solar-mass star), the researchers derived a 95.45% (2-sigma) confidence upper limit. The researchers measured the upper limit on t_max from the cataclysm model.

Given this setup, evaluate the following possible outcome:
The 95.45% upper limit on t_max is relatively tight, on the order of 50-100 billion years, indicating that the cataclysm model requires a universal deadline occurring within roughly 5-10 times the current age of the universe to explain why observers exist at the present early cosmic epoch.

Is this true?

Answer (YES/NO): NO